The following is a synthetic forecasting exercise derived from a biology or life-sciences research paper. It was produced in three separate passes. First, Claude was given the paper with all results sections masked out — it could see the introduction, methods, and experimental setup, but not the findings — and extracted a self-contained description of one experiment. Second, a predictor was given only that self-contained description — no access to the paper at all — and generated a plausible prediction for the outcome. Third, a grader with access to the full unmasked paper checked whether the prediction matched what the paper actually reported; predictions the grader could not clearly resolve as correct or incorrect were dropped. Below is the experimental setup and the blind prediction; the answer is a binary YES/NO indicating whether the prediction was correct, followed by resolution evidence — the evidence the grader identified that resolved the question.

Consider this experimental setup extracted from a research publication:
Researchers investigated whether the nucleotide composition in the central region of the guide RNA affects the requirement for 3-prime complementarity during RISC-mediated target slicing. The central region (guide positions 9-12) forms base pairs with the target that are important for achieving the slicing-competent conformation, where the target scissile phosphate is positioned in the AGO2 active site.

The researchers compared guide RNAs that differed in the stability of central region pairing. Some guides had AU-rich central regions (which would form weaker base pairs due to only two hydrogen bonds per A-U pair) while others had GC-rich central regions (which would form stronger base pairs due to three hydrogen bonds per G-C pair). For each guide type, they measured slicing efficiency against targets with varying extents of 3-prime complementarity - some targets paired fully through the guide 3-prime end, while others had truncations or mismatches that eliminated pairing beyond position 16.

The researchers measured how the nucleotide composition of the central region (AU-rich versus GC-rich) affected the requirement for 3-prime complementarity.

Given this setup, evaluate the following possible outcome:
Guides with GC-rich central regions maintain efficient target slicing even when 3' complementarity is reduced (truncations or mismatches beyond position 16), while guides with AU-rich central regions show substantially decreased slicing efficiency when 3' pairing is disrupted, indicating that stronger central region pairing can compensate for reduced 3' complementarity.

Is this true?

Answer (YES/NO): YES